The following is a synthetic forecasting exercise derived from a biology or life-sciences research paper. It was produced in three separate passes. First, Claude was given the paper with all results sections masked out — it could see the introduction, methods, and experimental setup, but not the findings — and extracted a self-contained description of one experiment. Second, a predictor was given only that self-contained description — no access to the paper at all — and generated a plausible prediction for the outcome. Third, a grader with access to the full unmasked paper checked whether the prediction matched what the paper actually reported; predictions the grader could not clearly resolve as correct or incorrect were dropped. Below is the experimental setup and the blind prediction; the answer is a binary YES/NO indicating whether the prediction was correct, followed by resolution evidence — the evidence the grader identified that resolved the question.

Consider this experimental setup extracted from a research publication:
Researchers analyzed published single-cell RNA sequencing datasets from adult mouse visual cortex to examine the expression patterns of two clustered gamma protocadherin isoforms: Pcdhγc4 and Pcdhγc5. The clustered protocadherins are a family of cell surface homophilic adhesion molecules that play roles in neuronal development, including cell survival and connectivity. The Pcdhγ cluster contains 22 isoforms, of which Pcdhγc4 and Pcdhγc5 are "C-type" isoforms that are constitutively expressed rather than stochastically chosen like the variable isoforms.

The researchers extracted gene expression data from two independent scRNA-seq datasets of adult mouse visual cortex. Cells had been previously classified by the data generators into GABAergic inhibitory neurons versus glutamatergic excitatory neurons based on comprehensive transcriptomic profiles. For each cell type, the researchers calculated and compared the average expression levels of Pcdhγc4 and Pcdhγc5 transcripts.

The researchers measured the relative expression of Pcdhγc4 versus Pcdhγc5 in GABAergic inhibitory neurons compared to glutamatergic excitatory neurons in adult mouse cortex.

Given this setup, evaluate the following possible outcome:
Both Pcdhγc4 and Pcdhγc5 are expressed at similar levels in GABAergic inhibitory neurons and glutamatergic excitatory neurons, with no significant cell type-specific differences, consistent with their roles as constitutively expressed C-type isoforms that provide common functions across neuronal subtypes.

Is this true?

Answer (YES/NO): NO